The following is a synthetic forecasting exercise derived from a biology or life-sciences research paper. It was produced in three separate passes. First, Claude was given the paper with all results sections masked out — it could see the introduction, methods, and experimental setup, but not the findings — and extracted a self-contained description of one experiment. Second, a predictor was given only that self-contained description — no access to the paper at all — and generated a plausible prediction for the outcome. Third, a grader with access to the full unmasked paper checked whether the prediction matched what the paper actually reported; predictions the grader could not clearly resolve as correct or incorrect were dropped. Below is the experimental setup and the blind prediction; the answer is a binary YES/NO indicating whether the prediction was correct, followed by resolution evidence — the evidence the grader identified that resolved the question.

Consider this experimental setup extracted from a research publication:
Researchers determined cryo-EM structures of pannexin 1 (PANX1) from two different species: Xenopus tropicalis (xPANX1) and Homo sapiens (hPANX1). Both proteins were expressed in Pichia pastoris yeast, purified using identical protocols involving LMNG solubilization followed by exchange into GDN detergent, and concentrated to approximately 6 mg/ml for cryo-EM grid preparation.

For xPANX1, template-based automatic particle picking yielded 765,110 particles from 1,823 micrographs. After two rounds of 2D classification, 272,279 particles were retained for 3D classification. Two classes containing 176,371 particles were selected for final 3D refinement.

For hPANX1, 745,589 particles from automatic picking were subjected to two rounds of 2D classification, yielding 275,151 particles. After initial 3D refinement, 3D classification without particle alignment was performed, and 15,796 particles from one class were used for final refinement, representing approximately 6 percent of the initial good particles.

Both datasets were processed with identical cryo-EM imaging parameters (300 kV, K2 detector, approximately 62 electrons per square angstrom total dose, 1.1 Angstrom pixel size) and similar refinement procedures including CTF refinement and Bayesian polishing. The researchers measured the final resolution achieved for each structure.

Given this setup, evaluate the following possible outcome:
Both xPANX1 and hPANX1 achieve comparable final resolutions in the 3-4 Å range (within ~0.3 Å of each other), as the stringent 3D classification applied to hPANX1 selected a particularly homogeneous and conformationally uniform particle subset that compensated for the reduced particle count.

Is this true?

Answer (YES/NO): NO